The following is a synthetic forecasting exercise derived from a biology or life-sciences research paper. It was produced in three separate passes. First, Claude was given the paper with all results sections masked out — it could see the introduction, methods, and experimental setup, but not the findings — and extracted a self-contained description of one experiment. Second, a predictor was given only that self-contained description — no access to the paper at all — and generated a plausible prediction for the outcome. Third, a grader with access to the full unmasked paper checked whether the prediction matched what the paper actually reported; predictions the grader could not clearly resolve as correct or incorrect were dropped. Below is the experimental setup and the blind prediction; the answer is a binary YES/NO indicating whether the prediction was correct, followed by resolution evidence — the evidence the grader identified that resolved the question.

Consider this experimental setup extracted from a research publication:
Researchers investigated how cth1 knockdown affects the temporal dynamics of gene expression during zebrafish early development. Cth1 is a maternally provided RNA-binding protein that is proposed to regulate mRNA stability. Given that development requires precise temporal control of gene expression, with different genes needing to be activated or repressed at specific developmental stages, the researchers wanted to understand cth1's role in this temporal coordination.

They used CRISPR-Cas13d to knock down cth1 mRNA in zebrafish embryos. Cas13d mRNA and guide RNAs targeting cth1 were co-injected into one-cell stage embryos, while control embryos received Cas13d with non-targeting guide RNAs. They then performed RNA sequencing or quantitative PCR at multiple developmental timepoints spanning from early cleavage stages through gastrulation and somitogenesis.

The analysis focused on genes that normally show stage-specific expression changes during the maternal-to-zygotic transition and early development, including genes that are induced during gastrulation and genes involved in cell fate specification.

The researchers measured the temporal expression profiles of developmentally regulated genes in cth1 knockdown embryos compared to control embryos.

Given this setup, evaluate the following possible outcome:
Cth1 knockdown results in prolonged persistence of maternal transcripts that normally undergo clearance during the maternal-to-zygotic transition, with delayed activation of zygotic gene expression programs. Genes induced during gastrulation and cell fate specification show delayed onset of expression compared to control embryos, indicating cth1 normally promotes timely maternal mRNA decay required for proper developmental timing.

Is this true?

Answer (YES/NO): NO